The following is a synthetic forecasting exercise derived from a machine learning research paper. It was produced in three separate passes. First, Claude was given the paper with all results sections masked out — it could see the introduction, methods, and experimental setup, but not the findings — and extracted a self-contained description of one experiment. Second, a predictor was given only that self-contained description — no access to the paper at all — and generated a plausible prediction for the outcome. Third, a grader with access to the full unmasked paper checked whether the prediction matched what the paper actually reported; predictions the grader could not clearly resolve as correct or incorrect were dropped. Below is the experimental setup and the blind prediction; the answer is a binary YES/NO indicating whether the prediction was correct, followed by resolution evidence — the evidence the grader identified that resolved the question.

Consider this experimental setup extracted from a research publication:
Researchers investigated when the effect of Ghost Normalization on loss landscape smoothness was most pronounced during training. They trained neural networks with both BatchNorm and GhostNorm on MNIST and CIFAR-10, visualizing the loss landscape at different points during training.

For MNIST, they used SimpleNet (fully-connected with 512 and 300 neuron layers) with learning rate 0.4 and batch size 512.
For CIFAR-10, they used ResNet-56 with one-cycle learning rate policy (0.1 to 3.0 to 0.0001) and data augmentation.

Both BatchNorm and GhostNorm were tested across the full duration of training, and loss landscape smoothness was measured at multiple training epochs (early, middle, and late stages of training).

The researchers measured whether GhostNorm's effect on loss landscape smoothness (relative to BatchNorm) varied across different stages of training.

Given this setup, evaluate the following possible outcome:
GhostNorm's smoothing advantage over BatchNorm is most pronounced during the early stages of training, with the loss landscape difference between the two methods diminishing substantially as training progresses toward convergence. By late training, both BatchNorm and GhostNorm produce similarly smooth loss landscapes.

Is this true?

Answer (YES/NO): NO